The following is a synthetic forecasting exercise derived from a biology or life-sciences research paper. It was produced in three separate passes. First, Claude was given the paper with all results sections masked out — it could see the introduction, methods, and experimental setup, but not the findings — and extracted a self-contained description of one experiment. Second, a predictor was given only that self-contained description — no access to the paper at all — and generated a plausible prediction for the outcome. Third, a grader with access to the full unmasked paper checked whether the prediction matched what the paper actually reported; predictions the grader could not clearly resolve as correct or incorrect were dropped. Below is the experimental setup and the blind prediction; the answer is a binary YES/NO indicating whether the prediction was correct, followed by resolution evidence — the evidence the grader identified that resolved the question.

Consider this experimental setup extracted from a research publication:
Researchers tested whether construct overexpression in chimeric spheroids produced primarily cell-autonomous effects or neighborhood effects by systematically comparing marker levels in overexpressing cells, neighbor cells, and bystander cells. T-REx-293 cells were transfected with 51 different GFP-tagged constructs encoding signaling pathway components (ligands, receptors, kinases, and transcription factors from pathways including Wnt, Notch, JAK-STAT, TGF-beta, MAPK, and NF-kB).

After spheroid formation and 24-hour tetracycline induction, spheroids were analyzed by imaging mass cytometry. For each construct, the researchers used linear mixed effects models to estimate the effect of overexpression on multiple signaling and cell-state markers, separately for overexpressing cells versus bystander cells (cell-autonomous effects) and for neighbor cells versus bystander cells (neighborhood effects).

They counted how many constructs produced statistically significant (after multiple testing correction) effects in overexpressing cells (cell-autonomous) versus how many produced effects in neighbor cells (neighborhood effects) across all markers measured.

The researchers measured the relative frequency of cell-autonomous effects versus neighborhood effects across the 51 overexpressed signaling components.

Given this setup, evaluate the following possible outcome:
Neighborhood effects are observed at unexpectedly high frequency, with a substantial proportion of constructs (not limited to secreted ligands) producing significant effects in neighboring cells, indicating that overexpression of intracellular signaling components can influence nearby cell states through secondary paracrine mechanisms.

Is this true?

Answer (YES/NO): NO